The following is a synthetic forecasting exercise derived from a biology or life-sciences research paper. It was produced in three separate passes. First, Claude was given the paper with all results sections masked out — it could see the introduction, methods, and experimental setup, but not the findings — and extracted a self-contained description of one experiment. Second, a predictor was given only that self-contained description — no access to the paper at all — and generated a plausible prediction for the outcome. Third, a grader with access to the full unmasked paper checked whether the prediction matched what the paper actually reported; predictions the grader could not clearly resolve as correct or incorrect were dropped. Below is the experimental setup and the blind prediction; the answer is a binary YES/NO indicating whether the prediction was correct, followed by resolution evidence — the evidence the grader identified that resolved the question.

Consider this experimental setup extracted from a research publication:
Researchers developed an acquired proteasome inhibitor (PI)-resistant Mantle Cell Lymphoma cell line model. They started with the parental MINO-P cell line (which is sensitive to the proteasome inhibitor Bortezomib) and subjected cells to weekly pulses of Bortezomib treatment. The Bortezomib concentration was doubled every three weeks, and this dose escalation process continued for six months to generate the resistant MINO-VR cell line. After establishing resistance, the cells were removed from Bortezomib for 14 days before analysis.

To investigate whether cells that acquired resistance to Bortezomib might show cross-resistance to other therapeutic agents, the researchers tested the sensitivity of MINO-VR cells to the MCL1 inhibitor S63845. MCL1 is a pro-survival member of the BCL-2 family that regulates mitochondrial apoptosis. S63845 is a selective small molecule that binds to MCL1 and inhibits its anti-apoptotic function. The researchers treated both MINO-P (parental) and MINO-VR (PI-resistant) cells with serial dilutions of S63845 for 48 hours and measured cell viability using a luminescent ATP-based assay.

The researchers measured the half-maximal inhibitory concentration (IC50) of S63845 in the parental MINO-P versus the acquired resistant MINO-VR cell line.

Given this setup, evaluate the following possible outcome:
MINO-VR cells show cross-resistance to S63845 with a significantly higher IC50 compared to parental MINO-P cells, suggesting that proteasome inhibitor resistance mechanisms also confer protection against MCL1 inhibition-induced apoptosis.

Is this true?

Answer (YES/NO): NO